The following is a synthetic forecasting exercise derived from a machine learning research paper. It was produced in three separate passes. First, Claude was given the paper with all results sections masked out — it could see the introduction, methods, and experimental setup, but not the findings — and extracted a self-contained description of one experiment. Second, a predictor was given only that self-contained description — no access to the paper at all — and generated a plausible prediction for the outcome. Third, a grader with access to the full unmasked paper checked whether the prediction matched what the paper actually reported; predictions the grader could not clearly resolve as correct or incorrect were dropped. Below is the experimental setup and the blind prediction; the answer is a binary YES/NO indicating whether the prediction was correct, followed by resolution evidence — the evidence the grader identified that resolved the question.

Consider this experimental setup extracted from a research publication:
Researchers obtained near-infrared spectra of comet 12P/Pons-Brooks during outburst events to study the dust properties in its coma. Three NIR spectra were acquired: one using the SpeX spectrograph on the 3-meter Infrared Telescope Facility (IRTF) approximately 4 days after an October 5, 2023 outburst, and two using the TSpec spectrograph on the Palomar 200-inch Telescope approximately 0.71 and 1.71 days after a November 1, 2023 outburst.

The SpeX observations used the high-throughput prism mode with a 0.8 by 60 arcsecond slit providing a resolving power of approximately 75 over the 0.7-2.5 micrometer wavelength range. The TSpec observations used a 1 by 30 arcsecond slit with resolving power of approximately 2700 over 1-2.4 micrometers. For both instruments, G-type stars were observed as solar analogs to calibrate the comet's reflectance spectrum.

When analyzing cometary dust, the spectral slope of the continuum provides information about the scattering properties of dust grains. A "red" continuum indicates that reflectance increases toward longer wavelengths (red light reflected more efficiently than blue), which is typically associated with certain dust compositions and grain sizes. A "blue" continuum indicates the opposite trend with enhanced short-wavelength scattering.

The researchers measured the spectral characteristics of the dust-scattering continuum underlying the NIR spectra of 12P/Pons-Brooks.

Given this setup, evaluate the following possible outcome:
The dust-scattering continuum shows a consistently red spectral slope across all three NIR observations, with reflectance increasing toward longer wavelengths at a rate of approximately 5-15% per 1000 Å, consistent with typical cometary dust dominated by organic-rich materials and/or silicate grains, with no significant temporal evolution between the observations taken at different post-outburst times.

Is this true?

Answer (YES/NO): NO